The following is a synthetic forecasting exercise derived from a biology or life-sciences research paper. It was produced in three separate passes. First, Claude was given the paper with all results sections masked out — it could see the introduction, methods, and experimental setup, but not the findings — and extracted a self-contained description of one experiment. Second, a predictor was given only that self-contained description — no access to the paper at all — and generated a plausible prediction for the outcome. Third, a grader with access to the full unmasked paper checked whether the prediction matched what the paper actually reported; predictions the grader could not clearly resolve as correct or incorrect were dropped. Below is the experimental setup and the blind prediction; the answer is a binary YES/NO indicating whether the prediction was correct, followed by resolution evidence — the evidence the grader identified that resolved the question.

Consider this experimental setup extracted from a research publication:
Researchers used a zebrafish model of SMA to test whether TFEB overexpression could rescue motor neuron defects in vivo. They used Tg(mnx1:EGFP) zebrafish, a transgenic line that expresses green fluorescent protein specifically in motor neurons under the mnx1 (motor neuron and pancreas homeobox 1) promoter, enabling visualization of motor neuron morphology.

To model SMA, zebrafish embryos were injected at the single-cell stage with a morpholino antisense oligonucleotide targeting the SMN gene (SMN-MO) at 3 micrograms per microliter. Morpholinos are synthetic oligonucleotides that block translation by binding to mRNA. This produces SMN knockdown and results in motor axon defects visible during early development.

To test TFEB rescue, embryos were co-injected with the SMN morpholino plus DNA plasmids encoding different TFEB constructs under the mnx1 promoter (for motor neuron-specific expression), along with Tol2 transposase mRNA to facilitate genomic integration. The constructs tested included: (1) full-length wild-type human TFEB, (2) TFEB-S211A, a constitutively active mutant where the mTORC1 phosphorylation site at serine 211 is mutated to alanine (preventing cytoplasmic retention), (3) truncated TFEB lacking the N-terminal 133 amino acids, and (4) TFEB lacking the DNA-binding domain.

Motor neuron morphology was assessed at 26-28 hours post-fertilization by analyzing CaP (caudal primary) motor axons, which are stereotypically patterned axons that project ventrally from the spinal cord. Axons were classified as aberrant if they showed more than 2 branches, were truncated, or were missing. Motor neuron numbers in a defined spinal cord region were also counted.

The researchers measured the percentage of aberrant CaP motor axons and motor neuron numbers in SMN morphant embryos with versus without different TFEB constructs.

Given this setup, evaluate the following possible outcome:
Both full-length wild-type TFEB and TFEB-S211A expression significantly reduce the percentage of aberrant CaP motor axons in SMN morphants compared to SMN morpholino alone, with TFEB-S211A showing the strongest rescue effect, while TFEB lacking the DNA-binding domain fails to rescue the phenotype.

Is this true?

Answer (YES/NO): NO